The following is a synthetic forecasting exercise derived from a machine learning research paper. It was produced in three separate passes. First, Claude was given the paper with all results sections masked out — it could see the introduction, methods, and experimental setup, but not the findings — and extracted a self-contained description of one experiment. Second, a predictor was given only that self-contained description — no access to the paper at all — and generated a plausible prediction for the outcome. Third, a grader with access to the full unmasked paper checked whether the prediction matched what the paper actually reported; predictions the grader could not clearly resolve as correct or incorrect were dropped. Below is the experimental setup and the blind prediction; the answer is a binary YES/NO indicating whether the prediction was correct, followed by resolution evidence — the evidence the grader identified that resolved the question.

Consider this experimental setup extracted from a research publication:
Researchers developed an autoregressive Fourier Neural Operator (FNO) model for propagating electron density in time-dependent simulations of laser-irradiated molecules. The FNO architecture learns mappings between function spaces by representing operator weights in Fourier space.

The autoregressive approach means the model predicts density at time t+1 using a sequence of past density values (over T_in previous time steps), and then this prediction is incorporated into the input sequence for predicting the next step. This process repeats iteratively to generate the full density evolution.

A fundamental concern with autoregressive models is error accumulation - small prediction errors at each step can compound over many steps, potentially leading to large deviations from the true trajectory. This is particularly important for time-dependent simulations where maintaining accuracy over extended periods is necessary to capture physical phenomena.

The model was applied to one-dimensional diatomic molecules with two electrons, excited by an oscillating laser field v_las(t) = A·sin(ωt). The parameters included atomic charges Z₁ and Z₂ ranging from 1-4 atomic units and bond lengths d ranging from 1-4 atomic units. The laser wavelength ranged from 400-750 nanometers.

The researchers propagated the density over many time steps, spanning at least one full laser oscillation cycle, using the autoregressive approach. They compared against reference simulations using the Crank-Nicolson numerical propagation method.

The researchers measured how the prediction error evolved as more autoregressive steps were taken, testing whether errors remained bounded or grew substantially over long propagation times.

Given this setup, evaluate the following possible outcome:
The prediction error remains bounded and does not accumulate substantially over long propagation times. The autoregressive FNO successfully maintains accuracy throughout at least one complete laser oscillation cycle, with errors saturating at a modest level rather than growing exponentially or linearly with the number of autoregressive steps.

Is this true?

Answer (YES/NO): YES